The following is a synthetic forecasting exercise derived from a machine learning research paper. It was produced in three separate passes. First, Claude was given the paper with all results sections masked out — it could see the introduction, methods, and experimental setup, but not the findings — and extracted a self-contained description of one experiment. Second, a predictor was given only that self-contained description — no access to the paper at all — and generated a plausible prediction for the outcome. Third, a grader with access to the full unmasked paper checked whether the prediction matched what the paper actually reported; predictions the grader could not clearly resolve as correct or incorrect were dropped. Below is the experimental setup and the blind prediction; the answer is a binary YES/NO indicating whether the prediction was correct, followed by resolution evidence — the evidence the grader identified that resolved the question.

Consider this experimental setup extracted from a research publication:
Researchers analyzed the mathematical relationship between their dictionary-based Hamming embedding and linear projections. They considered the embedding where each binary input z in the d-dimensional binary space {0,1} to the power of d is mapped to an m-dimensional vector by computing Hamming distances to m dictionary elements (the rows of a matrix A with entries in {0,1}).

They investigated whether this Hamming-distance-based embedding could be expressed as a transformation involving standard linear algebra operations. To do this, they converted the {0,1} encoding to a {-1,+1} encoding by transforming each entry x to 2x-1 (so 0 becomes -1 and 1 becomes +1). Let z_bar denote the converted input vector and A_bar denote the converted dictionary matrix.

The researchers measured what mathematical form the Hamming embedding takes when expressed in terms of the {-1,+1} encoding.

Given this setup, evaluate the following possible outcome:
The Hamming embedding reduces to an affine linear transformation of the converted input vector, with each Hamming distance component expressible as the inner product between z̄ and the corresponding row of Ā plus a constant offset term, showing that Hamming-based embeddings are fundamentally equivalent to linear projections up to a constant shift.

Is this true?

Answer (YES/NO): YES